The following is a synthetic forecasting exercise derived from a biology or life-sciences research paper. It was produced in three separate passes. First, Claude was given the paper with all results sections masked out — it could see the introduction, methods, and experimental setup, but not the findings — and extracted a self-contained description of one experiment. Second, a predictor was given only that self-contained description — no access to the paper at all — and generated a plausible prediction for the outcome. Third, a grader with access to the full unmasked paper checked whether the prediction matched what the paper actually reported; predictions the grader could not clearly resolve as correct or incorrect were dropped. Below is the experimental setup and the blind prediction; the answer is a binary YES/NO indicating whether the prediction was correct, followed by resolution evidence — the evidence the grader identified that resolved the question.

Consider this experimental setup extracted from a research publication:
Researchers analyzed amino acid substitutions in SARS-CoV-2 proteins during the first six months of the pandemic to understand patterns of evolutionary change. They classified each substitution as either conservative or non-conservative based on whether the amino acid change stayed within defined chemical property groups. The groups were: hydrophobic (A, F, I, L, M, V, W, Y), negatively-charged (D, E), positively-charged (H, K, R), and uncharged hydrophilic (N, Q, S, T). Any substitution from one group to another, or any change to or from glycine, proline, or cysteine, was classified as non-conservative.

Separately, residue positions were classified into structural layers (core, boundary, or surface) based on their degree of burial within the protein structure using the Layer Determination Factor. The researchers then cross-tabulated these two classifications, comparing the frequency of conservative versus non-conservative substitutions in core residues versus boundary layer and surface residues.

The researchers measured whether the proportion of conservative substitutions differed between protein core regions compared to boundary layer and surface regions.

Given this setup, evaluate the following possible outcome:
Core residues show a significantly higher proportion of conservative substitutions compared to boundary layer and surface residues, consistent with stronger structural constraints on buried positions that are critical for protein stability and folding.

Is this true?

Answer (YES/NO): YES